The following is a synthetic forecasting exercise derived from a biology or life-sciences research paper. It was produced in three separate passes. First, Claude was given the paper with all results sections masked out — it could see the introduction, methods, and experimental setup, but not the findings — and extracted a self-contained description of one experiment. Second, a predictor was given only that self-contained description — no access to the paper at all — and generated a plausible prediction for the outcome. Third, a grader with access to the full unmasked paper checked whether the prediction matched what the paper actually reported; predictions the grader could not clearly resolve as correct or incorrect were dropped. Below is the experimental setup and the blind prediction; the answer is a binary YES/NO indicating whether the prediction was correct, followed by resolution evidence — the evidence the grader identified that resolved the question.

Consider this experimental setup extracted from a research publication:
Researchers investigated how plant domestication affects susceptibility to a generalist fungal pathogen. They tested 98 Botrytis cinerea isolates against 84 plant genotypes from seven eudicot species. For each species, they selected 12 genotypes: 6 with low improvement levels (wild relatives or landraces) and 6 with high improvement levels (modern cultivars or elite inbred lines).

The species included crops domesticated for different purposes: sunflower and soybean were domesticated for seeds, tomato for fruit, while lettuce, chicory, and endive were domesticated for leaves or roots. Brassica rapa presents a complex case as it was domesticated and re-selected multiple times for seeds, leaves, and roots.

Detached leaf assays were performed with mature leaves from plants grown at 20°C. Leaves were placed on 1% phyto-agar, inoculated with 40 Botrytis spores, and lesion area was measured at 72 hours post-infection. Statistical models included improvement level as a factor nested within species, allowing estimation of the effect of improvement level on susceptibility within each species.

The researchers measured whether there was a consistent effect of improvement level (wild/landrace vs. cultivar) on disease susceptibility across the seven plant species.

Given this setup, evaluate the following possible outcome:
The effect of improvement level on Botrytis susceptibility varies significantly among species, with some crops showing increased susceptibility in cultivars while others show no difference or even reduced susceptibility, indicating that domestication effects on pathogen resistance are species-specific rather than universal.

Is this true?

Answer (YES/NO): YES